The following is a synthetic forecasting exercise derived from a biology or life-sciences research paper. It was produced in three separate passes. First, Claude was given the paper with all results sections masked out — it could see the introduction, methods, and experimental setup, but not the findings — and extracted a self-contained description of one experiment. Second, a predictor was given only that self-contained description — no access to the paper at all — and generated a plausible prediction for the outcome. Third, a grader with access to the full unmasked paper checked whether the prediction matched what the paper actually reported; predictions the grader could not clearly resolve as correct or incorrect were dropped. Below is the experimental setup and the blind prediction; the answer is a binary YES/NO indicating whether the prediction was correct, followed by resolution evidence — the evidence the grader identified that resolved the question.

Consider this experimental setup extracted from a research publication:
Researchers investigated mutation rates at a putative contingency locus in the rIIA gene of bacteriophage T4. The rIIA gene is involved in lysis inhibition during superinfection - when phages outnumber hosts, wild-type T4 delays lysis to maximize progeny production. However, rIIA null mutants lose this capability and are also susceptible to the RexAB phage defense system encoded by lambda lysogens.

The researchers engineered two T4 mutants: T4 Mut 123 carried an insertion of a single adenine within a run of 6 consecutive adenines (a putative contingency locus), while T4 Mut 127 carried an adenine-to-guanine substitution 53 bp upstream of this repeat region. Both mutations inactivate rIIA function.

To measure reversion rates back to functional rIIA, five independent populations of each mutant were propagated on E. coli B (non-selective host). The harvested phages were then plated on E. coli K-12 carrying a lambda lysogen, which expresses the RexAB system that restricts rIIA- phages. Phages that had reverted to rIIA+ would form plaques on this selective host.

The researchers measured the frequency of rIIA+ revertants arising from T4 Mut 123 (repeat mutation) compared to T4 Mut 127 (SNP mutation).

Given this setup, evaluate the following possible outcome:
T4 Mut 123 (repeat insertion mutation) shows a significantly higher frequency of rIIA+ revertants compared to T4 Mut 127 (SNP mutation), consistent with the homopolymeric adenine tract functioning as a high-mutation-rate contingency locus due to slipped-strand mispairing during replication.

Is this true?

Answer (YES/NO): YES